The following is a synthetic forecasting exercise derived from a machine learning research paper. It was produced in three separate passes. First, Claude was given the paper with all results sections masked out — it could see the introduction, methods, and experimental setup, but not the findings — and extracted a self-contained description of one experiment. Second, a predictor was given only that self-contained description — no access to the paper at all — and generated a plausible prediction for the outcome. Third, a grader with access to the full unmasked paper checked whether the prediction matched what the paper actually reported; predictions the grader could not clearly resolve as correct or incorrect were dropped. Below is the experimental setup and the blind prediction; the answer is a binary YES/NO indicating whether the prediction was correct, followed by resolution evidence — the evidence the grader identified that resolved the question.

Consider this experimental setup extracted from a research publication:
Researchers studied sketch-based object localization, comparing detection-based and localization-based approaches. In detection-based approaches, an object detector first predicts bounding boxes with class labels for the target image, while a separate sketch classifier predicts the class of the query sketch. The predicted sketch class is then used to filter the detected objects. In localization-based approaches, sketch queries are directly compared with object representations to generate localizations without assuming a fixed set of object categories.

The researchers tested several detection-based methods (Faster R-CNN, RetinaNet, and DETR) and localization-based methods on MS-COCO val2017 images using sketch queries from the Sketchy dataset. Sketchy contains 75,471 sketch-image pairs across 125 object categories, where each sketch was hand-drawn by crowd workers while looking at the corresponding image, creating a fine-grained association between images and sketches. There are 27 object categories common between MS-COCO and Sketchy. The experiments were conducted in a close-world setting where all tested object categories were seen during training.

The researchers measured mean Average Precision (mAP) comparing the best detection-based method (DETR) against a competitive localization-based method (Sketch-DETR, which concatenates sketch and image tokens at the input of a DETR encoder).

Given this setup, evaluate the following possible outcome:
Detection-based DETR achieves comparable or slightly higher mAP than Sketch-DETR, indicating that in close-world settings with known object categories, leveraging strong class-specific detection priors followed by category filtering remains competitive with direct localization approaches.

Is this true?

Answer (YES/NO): NO